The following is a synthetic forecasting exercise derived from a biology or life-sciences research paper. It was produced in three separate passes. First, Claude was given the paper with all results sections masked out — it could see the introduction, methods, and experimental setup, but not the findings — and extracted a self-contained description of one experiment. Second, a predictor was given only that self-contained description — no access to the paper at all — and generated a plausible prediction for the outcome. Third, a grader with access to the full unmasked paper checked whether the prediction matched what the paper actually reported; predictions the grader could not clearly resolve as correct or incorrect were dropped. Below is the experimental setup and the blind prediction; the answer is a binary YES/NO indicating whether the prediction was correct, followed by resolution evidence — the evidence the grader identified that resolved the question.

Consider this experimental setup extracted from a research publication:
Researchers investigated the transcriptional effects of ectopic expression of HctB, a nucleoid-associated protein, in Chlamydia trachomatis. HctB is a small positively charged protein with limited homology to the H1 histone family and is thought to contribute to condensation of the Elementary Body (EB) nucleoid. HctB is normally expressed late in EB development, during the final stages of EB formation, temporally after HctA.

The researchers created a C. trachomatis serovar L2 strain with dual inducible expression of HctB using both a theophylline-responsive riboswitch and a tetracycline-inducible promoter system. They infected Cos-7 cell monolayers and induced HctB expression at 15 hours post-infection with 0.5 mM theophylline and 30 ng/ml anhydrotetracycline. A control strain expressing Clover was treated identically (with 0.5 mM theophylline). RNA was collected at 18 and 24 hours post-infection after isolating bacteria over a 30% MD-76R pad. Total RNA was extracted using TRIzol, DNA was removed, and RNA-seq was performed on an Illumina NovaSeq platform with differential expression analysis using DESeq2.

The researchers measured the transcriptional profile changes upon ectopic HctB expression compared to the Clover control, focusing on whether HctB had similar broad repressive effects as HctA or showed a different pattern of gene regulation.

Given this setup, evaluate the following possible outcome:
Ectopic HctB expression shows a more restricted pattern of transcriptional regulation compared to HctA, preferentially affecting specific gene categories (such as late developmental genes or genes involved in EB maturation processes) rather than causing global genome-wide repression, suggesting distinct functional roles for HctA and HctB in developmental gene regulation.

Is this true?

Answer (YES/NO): NO